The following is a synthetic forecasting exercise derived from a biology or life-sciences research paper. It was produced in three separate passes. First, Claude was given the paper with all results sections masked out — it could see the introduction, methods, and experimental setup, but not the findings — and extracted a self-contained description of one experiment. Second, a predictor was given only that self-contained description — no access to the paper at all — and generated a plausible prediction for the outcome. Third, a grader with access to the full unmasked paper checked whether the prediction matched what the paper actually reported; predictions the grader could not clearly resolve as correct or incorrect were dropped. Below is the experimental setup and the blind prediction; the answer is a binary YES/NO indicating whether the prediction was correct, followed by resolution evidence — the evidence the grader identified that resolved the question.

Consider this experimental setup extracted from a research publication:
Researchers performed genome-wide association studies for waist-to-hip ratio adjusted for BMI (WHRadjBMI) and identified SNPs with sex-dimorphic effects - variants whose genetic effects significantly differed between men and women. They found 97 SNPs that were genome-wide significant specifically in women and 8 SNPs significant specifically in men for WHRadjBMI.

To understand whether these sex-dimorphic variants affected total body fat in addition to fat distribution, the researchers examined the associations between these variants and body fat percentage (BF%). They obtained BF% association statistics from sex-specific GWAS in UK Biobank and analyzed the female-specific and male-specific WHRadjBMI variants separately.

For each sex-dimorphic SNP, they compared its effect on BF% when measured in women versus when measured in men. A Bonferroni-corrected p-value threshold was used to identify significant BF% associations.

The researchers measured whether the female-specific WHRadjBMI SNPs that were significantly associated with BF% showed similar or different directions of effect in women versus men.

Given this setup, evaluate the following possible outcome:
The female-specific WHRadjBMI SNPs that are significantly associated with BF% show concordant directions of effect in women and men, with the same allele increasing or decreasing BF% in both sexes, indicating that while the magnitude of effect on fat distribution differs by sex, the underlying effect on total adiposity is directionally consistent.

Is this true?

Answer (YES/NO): YES